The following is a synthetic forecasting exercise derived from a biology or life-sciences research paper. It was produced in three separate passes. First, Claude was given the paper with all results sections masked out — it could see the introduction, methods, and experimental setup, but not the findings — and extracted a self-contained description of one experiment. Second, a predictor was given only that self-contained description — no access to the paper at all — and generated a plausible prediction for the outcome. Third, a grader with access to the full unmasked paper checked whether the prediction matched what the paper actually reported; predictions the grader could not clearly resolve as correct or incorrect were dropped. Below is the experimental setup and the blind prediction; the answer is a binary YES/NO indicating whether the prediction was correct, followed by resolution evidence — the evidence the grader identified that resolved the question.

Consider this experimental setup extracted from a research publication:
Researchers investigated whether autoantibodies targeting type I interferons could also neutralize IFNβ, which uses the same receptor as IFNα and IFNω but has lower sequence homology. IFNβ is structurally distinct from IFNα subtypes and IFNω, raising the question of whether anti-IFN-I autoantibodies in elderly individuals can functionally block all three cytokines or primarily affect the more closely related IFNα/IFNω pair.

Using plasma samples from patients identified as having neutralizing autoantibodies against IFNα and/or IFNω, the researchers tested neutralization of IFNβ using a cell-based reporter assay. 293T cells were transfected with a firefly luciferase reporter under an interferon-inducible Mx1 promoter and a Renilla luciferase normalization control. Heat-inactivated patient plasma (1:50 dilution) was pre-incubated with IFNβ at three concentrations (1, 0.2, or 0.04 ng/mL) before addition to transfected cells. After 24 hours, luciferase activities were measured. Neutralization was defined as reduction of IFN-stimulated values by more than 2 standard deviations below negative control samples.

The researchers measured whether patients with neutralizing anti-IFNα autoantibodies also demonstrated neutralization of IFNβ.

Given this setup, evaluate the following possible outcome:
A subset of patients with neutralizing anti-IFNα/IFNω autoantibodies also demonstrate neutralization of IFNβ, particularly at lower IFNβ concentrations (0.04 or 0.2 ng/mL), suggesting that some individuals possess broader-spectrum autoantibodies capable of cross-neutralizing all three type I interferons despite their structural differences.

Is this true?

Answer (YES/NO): NO